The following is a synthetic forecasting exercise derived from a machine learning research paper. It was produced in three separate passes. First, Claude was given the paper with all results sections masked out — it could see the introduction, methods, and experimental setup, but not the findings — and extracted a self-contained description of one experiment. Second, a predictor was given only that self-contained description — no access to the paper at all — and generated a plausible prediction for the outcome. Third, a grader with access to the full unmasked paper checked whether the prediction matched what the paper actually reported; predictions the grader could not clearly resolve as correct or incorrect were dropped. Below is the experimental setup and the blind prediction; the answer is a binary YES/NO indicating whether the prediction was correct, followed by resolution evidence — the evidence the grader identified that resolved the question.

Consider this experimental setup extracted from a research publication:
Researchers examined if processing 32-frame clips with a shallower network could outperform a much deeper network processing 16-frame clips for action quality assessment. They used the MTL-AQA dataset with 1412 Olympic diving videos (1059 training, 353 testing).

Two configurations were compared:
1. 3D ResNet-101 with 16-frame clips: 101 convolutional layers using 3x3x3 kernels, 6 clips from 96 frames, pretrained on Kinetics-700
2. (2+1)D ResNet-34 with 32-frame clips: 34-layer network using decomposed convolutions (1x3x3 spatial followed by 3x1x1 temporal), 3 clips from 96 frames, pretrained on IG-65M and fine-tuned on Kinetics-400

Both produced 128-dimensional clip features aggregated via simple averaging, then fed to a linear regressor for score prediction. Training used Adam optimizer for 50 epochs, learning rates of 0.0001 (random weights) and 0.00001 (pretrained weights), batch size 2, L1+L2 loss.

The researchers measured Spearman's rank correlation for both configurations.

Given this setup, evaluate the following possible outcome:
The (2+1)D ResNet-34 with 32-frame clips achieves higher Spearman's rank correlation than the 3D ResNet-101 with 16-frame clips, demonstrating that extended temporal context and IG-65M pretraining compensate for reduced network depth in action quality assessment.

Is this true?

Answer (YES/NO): YES